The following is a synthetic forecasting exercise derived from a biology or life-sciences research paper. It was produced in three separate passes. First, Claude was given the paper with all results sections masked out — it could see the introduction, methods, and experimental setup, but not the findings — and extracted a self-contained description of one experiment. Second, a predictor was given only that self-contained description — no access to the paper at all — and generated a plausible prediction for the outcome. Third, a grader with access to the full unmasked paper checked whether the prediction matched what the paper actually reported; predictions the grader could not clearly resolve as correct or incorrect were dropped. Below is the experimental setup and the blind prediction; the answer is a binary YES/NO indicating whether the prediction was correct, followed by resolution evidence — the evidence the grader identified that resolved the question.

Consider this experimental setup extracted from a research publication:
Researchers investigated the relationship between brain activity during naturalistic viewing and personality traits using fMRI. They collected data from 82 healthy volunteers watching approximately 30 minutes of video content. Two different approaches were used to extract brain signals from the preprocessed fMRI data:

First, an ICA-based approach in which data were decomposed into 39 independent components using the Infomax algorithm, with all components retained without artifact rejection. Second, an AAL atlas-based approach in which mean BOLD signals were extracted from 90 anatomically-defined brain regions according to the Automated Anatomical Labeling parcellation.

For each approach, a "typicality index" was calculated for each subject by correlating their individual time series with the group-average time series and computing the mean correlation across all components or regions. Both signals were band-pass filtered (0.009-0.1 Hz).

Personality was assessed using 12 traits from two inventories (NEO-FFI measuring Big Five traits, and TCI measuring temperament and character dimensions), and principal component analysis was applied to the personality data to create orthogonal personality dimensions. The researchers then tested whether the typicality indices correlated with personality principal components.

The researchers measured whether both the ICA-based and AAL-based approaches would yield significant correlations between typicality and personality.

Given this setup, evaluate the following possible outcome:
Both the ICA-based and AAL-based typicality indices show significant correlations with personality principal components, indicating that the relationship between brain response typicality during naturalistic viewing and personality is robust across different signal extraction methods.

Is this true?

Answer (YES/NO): YES